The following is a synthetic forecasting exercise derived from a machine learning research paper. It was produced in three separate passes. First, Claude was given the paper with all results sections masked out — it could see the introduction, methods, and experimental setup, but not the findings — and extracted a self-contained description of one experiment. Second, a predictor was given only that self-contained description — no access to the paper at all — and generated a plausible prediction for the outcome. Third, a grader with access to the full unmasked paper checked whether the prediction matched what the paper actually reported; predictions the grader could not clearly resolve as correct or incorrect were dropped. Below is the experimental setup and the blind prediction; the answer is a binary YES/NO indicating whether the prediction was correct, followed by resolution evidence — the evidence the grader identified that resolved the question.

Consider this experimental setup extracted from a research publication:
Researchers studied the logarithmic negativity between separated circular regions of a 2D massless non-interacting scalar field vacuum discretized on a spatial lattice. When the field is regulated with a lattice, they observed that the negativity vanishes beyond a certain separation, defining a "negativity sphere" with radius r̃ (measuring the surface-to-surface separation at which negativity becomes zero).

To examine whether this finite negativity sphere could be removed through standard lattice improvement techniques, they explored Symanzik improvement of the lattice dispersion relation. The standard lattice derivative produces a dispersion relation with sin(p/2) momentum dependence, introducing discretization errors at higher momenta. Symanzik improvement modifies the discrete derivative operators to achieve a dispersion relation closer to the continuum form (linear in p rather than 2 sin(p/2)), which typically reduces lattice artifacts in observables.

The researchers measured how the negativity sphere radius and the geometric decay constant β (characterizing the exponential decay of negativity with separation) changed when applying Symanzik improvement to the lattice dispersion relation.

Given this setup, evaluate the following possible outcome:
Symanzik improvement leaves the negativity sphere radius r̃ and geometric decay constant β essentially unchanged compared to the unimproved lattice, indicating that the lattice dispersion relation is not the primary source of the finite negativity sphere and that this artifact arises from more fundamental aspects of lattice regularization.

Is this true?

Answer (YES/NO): YES